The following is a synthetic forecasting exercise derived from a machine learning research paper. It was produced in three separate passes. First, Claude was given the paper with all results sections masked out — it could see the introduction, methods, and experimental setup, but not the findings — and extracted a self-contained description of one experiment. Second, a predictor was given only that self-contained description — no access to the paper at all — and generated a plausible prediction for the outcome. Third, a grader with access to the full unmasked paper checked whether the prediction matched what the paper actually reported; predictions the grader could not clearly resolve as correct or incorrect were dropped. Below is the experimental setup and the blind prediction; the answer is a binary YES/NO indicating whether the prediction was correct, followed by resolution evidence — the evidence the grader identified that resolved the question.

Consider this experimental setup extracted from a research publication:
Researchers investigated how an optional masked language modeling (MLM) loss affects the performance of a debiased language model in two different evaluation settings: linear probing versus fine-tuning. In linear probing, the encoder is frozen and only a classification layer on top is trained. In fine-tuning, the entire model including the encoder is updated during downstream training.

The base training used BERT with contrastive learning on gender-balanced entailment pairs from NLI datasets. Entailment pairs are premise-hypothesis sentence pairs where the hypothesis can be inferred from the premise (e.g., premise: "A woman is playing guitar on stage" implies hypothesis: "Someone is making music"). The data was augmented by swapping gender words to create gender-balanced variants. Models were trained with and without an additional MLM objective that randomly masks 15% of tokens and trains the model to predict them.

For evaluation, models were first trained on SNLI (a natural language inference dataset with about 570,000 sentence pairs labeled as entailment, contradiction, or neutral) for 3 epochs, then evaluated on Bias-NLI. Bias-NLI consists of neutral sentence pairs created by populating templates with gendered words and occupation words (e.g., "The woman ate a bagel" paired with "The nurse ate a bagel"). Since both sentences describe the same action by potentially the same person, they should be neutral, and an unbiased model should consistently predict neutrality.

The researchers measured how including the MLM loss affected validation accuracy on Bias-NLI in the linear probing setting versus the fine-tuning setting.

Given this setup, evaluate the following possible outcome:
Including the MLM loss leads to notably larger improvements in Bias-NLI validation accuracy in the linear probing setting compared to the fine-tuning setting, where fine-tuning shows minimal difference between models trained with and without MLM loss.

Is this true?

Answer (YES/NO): NO